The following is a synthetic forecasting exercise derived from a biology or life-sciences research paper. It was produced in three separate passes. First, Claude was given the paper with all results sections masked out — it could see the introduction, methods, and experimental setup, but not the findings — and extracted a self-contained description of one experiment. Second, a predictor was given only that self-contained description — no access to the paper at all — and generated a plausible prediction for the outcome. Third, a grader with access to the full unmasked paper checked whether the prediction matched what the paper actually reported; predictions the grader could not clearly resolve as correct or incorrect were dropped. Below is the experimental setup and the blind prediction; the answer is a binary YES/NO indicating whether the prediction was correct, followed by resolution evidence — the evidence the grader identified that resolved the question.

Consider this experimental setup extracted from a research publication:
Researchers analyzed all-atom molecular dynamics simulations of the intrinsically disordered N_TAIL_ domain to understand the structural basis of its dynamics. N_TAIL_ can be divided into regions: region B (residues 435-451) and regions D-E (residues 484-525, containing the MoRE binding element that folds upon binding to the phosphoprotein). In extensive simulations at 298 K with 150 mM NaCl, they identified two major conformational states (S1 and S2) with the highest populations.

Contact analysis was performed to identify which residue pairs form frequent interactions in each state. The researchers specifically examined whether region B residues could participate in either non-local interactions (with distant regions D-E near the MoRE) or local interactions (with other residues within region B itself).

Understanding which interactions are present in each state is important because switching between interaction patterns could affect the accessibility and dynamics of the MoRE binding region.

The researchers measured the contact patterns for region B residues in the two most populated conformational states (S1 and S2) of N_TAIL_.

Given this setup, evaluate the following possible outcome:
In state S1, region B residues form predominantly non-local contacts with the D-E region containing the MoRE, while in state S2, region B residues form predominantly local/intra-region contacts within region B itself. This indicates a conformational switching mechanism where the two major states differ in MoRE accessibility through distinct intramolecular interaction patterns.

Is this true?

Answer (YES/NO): YES